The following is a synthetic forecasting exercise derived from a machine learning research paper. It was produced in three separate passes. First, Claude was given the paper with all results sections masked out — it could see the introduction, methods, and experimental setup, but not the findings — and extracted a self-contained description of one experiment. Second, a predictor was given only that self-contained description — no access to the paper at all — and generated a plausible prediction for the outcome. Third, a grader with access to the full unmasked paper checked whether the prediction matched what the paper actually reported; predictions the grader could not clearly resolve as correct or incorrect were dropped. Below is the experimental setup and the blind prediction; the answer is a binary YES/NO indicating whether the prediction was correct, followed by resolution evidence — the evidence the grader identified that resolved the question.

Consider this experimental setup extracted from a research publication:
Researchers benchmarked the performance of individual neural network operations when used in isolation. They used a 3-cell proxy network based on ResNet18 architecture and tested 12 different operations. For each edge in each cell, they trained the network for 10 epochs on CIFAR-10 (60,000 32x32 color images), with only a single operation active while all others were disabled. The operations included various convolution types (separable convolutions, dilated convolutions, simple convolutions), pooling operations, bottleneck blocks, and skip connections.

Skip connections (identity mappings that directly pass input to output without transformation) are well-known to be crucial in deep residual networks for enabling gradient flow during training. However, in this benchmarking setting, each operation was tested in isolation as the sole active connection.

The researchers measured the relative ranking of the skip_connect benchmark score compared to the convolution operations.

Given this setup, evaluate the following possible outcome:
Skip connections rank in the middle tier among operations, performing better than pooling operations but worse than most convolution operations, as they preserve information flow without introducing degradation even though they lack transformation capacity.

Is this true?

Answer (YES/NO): NO